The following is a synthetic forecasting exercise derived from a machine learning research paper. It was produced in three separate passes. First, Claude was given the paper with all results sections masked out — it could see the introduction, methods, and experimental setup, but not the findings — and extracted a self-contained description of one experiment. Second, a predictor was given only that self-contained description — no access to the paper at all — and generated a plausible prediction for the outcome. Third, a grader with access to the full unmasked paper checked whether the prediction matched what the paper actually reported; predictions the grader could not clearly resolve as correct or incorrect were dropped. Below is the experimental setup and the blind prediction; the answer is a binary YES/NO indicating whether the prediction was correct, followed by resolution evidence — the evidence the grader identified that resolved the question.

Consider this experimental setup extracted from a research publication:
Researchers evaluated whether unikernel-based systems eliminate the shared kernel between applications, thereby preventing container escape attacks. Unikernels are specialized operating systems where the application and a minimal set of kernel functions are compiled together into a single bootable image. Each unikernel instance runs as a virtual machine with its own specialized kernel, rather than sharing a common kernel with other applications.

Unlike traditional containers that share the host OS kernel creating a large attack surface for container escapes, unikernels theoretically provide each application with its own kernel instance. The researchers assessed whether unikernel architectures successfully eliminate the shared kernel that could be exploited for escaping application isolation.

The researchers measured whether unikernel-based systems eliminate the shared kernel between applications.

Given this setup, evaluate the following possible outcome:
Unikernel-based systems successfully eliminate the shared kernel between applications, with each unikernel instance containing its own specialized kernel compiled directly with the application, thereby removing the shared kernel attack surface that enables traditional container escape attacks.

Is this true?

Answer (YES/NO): YES